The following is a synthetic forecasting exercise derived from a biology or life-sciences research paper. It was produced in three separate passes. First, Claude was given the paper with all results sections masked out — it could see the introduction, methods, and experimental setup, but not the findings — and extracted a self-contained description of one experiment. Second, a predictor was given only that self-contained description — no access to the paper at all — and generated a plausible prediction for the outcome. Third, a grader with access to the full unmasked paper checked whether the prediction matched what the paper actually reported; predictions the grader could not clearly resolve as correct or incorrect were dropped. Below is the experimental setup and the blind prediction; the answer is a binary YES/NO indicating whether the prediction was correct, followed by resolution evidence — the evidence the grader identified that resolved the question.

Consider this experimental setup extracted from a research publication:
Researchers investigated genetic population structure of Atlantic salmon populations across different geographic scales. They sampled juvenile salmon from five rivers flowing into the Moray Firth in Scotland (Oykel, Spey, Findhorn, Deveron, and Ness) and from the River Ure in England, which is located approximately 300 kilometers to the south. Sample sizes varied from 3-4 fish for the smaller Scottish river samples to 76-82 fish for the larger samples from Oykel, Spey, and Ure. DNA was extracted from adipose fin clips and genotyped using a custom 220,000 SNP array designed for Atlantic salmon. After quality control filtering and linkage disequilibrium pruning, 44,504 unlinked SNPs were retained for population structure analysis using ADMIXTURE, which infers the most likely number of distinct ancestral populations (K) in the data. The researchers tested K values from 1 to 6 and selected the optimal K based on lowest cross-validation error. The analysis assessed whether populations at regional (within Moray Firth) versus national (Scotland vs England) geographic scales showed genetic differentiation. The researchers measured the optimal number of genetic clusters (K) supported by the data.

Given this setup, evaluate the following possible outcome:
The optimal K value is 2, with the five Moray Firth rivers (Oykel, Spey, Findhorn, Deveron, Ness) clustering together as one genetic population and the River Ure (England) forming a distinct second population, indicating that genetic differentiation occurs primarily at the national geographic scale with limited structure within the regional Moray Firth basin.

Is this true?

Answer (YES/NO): NO